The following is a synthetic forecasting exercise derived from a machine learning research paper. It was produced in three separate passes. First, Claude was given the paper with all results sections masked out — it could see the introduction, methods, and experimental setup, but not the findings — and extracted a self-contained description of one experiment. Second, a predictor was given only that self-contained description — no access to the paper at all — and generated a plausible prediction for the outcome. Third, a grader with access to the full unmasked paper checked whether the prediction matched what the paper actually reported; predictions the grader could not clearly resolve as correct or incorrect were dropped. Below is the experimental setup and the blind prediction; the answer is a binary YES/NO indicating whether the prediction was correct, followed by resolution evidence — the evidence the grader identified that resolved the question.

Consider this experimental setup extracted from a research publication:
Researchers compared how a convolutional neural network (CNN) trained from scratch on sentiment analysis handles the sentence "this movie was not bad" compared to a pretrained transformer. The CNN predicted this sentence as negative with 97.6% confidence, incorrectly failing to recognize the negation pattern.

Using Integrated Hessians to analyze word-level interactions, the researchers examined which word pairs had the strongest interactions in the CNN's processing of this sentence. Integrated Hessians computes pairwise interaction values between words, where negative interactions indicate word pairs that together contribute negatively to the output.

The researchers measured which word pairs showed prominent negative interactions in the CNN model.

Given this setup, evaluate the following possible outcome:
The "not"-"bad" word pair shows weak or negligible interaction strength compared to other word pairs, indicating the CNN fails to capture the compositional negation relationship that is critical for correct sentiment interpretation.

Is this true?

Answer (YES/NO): YES